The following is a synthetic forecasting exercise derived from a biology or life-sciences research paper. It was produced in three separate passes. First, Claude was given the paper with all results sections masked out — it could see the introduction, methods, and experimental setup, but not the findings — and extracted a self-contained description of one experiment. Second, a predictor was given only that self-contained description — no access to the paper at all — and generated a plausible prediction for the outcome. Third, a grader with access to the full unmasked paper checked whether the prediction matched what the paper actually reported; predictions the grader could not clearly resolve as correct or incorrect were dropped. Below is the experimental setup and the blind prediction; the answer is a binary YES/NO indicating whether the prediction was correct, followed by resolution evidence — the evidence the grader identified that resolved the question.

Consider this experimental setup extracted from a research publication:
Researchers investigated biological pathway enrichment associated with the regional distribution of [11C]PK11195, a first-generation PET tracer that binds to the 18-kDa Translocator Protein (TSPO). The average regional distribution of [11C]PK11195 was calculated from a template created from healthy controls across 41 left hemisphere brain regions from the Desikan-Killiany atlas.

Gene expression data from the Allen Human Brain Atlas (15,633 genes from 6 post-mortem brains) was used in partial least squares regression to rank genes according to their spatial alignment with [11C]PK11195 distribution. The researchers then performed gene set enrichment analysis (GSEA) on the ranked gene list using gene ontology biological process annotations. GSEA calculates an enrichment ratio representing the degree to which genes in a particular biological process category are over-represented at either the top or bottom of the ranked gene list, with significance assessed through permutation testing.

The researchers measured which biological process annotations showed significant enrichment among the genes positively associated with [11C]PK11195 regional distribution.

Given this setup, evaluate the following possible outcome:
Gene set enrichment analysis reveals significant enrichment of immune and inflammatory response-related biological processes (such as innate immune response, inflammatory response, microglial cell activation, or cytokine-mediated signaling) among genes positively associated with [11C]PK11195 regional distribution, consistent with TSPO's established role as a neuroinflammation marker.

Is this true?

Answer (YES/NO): YES